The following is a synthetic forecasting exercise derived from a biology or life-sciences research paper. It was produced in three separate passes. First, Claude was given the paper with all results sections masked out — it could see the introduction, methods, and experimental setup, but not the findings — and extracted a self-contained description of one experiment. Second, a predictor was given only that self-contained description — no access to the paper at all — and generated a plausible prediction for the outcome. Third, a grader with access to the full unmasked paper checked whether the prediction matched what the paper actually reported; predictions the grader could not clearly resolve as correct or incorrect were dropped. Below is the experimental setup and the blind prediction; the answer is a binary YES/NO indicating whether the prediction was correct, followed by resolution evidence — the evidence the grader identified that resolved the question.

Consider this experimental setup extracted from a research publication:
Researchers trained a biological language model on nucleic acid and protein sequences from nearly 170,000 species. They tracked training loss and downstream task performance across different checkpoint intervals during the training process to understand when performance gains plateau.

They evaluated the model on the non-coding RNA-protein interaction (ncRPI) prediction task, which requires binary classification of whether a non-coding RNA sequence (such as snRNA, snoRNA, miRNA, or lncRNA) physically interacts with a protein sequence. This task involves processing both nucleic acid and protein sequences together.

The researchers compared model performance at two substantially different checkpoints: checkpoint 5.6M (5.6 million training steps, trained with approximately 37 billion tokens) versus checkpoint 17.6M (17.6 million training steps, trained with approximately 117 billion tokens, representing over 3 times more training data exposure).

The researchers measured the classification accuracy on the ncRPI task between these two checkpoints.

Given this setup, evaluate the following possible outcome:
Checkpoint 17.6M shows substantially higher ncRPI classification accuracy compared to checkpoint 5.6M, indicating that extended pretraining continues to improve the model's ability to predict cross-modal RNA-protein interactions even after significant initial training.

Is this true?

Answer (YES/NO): NO